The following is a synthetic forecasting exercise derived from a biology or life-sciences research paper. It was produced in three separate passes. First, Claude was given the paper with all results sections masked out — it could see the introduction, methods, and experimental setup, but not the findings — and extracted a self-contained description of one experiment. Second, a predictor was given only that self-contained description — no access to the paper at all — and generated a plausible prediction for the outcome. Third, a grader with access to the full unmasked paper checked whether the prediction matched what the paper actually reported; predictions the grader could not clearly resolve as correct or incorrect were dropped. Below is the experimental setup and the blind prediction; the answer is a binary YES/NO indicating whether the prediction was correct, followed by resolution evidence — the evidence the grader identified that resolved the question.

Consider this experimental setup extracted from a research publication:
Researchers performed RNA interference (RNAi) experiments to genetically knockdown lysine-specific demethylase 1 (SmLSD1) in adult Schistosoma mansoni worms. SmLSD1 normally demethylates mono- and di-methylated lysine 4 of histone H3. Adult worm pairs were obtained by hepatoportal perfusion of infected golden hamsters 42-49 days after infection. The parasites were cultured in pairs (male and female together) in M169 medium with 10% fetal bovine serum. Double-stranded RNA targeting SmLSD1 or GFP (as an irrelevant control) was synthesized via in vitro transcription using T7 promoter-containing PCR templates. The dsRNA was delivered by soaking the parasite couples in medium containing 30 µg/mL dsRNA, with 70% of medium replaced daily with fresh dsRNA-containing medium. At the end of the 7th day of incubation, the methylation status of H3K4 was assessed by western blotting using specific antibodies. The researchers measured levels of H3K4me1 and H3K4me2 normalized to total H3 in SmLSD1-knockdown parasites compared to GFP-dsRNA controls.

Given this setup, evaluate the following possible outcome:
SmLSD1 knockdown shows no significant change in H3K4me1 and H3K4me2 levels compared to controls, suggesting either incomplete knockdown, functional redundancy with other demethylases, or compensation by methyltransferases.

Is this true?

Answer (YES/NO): NO